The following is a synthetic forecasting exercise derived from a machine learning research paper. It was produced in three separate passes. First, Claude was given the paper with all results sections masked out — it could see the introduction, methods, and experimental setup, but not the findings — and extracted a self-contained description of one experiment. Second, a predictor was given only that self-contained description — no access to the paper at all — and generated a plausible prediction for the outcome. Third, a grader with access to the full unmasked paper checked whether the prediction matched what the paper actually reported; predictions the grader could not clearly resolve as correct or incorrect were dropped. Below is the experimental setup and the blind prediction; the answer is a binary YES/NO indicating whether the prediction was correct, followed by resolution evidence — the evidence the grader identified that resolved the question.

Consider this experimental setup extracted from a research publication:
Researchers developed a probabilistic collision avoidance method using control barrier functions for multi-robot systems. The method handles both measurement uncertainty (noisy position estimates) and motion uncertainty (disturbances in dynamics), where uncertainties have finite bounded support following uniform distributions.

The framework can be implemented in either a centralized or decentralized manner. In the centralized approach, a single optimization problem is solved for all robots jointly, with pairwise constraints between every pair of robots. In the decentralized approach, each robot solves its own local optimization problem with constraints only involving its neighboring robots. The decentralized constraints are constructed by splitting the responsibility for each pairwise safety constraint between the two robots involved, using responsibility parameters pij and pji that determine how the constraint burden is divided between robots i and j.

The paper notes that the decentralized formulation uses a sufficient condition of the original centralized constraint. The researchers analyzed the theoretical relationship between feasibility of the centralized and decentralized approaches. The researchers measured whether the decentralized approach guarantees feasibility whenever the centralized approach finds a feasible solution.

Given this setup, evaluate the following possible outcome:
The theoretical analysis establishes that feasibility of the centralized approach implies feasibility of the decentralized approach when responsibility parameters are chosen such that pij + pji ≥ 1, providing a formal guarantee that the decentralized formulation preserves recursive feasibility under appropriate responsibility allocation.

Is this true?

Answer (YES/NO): NO